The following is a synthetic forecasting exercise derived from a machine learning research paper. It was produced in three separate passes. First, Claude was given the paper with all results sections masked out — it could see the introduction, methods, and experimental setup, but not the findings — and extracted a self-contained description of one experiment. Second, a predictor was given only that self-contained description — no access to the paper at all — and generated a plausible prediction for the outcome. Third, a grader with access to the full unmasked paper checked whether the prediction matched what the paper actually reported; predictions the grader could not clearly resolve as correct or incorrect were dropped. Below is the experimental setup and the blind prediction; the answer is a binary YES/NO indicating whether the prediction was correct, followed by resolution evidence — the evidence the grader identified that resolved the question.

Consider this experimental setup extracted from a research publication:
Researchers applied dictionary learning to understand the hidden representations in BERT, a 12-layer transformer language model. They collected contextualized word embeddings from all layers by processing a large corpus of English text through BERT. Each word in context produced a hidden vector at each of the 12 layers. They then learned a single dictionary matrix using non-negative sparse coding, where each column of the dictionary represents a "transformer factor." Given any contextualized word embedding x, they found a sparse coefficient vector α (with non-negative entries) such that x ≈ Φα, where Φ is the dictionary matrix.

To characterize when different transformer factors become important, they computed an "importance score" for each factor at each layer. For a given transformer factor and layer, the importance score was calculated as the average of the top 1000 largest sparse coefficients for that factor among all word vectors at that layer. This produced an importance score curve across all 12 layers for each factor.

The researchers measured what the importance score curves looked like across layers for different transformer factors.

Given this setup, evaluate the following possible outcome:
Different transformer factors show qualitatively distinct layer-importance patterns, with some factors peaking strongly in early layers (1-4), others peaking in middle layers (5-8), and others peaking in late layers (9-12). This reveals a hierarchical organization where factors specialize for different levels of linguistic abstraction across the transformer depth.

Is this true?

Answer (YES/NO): YES